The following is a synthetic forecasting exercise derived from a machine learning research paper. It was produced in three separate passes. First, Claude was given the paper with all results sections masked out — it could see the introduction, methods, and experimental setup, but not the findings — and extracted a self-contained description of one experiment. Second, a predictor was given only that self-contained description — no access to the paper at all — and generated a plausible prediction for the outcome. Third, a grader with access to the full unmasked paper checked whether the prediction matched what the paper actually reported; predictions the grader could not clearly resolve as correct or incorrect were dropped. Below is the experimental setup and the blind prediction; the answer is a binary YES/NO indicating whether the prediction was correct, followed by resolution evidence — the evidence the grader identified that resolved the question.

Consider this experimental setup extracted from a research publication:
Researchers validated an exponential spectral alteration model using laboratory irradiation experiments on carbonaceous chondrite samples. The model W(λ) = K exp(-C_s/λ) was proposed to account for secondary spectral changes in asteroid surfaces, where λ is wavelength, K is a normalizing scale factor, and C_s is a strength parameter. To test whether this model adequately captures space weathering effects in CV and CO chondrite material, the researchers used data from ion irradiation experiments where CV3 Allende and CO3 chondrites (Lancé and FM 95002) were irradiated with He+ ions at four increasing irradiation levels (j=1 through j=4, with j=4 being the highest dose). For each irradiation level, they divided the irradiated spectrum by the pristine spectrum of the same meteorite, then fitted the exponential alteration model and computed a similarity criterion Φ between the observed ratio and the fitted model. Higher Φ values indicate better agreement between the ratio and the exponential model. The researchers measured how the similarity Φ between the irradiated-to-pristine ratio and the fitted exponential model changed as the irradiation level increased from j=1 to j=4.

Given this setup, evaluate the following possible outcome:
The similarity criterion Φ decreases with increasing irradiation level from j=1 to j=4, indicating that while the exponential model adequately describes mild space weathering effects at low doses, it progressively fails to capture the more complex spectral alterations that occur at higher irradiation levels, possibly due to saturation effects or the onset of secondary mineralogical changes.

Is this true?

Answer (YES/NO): YES